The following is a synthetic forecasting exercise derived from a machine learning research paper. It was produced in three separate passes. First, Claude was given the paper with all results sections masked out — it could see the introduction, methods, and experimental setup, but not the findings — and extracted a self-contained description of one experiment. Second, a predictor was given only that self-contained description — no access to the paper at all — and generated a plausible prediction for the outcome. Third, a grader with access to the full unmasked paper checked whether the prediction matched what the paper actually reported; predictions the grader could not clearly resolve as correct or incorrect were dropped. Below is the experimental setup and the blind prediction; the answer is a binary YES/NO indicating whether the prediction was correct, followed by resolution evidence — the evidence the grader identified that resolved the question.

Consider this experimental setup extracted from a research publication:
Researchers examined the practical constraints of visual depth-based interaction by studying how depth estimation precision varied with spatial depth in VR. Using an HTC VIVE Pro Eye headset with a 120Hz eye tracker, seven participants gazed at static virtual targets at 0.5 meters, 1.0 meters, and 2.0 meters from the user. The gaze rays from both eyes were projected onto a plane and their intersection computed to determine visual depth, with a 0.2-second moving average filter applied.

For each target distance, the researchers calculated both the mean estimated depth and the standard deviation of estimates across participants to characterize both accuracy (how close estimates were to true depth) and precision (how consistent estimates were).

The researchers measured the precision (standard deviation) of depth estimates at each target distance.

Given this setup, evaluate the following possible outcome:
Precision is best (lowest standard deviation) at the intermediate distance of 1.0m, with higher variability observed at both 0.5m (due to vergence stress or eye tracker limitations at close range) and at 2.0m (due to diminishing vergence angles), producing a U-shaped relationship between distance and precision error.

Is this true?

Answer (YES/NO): NO